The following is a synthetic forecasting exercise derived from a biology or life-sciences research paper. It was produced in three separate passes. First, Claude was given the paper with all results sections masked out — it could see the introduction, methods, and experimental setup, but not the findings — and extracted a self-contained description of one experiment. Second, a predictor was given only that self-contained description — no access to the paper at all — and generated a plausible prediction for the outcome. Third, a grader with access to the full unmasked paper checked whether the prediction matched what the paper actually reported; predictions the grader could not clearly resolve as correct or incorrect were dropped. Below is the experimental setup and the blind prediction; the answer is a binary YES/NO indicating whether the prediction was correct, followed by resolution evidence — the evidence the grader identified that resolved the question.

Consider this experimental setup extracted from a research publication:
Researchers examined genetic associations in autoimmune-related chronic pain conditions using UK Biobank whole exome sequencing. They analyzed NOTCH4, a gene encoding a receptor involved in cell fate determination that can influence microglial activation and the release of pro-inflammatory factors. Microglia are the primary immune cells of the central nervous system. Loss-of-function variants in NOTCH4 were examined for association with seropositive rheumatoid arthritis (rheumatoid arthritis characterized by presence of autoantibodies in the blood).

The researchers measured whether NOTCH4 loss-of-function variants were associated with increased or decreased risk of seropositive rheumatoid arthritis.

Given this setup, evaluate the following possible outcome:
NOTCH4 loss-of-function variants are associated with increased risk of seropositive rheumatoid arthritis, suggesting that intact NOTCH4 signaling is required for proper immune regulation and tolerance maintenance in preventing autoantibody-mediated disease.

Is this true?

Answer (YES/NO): NO